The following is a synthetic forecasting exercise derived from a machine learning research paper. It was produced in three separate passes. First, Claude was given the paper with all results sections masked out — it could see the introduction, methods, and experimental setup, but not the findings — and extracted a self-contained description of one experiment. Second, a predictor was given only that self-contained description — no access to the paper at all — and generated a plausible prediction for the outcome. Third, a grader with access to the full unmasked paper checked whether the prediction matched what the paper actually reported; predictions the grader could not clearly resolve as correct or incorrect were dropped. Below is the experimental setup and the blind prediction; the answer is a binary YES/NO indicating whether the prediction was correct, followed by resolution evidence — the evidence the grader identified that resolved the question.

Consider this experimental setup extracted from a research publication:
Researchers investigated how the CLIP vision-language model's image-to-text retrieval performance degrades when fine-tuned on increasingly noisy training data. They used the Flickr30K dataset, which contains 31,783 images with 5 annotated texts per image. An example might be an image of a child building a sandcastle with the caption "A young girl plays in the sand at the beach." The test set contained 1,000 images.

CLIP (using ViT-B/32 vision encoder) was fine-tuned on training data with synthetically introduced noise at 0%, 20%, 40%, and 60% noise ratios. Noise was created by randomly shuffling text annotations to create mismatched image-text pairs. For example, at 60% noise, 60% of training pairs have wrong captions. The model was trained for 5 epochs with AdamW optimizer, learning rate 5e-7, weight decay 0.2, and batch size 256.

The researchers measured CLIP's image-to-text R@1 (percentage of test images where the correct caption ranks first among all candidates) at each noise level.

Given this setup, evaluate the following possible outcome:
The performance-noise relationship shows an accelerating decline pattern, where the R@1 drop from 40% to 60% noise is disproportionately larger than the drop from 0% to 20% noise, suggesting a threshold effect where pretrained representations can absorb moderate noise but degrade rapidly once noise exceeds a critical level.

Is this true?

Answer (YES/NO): YES